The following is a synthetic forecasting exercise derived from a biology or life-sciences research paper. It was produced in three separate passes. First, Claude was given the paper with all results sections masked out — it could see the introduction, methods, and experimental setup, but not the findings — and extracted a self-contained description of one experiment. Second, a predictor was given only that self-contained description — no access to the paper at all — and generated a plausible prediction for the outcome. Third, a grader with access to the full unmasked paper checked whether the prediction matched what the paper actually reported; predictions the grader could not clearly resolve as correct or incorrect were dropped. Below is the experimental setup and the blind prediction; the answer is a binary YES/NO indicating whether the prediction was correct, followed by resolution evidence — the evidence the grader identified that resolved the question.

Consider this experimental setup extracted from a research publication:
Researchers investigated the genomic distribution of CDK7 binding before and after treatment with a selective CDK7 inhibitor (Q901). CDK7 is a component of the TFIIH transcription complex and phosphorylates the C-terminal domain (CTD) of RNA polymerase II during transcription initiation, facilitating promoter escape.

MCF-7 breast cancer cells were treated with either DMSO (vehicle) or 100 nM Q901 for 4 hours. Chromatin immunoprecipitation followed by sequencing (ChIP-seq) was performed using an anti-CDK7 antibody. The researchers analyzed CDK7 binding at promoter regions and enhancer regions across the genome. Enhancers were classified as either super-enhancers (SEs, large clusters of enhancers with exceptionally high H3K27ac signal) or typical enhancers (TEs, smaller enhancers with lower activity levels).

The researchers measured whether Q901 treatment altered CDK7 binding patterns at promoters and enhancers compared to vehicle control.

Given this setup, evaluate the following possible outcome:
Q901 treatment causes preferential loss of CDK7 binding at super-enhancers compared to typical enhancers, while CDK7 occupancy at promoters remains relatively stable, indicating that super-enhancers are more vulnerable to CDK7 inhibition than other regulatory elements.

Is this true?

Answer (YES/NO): NO